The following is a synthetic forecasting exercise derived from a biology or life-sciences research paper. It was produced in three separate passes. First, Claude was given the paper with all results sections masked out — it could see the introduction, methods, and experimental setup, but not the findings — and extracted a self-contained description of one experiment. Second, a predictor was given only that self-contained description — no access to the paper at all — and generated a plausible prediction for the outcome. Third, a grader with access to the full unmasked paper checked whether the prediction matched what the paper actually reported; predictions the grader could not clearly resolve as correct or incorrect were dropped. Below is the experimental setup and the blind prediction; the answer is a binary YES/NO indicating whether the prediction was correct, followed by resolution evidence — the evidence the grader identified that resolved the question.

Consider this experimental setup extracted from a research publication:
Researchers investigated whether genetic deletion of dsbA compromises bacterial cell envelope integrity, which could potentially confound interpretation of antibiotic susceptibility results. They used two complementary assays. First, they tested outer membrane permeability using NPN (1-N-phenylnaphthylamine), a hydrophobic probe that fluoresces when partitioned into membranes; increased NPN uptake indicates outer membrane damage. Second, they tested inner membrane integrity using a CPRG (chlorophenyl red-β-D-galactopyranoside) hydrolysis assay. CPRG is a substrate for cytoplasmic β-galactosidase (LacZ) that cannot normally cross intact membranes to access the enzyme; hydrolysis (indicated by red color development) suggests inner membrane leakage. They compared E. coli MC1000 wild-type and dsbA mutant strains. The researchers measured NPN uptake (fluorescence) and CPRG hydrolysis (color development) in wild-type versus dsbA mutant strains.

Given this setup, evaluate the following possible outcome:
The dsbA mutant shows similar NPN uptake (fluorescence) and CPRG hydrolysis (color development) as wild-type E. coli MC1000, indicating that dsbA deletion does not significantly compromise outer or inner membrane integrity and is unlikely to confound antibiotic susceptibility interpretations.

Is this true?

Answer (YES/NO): YES